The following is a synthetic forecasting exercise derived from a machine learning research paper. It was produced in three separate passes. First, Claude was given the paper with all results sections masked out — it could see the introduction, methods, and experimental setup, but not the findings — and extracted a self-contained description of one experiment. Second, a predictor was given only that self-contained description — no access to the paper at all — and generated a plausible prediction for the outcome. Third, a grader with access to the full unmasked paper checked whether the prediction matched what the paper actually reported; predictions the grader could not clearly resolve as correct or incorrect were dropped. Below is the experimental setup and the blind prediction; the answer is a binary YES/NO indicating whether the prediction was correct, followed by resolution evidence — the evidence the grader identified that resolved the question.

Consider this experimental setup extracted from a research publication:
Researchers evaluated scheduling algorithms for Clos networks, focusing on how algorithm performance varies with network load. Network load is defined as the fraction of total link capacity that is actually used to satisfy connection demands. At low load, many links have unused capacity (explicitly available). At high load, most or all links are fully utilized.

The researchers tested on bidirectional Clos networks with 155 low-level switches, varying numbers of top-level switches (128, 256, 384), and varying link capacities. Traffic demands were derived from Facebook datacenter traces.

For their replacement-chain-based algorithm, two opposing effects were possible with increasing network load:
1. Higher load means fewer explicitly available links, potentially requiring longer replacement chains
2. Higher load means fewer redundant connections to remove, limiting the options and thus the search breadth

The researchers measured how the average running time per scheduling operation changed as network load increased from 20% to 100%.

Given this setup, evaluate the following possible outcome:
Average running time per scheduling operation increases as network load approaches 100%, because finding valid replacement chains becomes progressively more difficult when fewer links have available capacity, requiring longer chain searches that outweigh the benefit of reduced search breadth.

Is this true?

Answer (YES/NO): YES